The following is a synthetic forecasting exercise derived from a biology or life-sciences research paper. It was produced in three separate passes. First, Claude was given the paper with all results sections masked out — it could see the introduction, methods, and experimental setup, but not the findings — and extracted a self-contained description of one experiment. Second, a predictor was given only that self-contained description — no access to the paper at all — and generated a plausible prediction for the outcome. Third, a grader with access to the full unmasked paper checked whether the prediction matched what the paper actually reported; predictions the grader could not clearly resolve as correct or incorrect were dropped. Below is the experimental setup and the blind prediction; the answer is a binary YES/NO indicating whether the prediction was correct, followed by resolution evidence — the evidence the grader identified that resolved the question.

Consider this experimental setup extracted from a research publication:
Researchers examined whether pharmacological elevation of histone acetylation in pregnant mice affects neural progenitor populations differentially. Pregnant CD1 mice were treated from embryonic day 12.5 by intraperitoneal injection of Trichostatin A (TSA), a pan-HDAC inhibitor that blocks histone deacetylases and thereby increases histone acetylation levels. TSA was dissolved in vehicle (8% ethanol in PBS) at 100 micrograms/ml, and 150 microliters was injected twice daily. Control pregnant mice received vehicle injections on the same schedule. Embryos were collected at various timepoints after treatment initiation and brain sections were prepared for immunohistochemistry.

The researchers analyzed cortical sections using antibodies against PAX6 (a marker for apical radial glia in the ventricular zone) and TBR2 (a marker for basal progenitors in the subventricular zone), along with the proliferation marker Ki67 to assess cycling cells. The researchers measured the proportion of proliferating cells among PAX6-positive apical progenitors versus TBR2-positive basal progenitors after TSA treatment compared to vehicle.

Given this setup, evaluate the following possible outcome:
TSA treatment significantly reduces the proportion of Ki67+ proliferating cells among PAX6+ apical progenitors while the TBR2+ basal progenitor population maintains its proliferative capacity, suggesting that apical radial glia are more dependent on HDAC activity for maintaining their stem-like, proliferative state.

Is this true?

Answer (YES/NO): NO